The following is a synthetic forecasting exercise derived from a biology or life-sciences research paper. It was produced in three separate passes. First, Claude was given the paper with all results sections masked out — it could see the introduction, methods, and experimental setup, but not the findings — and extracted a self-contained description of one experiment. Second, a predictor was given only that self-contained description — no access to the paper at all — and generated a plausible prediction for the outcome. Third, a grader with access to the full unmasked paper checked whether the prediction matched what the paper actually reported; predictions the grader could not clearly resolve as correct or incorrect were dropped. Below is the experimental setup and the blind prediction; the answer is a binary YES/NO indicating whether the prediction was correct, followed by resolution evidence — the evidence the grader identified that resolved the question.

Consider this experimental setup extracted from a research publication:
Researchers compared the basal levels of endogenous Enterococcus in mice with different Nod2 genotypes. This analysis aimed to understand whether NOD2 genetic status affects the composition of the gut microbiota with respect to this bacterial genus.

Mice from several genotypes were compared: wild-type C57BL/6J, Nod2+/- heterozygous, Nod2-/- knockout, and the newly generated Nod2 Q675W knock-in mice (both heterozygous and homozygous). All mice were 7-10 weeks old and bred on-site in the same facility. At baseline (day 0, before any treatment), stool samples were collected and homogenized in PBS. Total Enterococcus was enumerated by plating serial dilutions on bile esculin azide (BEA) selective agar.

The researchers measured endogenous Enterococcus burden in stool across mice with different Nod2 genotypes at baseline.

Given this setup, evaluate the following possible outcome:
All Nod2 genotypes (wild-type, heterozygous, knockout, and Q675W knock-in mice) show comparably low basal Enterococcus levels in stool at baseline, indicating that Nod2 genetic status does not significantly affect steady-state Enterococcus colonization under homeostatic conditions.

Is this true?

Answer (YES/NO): NO